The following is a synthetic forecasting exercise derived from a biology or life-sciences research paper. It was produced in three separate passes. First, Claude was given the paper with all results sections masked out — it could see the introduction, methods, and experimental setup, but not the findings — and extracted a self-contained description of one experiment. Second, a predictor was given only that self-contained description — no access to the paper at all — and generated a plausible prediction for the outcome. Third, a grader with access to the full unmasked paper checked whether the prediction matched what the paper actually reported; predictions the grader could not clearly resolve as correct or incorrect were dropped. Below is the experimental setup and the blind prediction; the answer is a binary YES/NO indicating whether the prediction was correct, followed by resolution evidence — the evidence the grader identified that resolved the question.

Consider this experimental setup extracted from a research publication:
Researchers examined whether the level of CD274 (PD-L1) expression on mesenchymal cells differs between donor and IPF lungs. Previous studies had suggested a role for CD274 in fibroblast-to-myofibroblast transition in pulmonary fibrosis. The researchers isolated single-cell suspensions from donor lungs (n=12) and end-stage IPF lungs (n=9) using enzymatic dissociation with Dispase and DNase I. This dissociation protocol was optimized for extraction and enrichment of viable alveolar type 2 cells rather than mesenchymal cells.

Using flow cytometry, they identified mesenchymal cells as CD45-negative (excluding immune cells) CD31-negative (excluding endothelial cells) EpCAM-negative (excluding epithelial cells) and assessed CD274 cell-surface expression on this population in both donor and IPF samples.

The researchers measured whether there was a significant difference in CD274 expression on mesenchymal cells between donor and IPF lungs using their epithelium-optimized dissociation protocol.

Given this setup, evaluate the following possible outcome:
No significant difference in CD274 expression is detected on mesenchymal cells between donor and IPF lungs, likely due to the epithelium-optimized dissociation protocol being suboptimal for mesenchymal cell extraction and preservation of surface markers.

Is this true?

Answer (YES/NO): YES